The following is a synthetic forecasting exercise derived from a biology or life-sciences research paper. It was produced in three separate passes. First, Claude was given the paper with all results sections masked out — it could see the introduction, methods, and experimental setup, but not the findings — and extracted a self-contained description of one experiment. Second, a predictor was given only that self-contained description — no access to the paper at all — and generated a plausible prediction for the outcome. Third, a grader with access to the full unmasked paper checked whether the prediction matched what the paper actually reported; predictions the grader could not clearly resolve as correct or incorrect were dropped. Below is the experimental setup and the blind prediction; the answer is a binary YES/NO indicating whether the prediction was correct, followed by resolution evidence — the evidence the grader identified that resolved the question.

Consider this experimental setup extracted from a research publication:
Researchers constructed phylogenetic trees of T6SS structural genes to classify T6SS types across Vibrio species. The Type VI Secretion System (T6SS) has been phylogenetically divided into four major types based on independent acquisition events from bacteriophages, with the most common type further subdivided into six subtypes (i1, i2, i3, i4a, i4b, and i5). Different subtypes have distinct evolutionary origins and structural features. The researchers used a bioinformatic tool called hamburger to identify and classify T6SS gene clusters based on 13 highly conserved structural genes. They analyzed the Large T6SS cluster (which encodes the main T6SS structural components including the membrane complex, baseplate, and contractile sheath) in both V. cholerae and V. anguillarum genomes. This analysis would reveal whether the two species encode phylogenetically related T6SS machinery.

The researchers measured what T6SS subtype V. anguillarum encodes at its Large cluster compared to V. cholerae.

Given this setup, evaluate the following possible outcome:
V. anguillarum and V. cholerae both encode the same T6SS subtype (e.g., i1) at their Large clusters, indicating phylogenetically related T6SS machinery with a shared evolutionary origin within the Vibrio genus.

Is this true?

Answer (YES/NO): YES